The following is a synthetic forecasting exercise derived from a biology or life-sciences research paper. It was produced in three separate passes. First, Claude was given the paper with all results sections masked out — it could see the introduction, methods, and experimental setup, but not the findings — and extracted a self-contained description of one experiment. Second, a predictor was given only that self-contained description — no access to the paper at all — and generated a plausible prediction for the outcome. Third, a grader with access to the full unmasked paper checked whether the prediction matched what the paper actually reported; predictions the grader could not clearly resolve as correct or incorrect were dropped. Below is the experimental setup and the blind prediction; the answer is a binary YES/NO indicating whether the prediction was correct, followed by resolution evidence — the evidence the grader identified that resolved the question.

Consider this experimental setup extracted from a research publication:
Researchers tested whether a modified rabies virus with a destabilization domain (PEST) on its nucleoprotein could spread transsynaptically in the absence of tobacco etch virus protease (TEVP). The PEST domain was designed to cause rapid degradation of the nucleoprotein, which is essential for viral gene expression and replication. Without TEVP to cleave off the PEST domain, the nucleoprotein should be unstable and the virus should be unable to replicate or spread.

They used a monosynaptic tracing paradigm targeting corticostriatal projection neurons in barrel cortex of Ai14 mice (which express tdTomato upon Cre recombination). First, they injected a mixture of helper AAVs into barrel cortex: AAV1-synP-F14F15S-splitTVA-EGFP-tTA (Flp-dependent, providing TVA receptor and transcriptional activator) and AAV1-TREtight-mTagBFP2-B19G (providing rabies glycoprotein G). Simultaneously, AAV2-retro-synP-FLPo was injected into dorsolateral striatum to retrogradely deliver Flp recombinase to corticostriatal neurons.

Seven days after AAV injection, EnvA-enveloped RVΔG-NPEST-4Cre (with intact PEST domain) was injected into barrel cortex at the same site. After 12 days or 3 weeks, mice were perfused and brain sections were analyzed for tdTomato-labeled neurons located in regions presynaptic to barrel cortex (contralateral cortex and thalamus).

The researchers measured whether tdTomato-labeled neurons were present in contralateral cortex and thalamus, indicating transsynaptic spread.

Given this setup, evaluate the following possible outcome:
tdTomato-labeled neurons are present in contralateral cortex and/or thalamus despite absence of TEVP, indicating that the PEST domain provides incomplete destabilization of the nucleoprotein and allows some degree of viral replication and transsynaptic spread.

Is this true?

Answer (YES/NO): NO